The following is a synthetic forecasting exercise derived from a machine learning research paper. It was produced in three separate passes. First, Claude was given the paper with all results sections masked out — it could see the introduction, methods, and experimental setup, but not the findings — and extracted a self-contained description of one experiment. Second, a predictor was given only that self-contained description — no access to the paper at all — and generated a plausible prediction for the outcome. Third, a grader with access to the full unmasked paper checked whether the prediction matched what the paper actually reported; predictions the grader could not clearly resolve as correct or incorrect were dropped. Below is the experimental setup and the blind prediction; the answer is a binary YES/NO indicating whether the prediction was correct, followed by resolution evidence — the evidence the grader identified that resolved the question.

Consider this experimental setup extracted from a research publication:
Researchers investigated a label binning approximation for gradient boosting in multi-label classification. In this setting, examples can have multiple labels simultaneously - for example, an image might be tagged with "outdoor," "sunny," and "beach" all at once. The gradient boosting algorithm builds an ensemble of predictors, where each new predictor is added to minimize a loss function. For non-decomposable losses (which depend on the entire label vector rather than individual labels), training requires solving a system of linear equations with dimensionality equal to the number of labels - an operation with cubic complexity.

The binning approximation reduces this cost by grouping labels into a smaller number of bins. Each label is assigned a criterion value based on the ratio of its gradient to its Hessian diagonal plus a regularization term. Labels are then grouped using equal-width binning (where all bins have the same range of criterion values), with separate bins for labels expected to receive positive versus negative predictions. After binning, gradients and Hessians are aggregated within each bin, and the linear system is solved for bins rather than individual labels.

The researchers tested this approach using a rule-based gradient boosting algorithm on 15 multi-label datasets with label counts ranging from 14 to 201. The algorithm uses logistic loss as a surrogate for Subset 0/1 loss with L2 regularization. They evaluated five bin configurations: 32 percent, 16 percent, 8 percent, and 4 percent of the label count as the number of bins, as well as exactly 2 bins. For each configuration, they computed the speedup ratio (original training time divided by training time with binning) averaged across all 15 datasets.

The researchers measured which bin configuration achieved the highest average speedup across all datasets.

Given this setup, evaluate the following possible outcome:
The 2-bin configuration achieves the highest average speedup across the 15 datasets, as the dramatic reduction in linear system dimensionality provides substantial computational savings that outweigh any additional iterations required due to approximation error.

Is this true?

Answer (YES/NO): NO